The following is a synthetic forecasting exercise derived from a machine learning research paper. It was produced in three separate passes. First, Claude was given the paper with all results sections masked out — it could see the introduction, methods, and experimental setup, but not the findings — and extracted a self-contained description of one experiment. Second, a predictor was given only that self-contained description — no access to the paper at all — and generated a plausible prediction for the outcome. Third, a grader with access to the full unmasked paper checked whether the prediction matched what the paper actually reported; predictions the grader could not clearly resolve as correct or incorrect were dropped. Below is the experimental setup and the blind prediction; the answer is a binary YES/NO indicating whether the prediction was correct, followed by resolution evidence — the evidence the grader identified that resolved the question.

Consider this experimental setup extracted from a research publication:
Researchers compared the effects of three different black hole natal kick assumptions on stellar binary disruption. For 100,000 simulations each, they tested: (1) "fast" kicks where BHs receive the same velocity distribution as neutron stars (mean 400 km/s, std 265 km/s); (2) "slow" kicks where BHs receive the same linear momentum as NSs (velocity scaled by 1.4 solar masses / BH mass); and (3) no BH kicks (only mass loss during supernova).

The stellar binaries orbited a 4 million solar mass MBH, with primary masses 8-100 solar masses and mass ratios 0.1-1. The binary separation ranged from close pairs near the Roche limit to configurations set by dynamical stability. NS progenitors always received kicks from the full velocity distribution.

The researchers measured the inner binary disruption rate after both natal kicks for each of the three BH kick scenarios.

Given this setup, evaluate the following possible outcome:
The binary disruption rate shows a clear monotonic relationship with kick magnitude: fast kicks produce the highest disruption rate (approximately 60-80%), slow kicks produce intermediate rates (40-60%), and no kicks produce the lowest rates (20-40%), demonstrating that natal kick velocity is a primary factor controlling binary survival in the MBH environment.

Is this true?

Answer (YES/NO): NO